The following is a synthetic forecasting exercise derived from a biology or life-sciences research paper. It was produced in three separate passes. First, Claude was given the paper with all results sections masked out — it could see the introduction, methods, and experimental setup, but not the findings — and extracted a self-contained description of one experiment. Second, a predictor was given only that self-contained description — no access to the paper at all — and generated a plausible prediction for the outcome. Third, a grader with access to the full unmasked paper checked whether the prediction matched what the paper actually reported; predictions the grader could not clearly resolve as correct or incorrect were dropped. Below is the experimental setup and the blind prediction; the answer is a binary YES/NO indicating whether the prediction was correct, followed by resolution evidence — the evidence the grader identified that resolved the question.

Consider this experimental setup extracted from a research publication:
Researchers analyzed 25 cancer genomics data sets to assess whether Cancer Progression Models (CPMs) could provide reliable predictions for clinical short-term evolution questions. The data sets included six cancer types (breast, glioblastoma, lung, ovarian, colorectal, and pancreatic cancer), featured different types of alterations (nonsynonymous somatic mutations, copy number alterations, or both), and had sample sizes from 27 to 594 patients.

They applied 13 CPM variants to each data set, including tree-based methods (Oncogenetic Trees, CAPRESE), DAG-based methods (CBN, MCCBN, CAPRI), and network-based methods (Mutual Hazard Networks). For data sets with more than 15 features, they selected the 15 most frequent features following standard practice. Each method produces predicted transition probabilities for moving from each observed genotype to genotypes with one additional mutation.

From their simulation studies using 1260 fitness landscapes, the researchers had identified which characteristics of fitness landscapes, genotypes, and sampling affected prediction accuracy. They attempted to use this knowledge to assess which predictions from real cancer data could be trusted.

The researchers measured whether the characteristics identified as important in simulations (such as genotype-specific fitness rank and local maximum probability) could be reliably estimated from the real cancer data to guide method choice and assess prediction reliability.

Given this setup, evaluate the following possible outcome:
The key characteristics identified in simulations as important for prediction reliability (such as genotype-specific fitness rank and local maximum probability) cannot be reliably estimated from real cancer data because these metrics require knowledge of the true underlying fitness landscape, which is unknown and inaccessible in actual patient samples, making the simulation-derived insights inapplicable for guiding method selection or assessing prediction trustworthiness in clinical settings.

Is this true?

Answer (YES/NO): YES